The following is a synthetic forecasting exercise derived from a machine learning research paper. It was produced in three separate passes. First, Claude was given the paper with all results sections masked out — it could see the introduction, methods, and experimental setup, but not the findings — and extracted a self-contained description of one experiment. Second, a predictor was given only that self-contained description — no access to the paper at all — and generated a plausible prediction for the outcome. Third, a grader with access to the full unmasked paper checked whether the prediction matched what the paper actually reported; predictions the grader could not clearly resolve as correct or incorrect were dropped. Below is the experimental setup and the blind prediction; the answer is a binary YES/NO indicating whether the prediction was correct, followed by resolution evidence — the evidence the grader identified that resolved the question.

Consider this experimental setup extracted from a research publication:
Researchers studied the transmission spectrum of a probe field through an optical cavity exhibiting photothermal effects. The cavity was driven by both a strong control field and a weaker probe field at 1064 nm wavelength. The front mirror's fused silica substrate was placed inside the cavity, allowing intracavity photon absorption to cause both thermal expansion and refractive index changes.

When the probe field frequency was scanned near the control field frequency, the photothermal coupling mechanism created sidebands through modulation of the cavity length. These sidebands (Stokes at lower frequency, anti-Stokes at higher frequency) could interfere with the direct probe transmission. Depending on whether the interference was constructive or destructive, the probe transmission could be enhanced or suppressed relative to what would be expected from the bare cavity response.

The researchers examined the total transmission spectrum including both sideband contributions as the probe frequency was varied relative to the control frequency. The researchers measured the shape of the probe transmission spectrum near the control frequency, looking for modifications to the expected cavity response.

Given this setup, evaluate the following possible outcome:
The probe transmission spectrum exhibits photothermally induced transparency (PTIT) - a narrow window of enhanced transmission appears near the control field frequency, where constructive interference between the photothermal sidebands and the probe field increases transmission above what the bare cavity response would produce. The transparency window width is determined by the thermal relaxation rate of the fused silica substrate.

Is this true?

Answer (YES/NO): NO